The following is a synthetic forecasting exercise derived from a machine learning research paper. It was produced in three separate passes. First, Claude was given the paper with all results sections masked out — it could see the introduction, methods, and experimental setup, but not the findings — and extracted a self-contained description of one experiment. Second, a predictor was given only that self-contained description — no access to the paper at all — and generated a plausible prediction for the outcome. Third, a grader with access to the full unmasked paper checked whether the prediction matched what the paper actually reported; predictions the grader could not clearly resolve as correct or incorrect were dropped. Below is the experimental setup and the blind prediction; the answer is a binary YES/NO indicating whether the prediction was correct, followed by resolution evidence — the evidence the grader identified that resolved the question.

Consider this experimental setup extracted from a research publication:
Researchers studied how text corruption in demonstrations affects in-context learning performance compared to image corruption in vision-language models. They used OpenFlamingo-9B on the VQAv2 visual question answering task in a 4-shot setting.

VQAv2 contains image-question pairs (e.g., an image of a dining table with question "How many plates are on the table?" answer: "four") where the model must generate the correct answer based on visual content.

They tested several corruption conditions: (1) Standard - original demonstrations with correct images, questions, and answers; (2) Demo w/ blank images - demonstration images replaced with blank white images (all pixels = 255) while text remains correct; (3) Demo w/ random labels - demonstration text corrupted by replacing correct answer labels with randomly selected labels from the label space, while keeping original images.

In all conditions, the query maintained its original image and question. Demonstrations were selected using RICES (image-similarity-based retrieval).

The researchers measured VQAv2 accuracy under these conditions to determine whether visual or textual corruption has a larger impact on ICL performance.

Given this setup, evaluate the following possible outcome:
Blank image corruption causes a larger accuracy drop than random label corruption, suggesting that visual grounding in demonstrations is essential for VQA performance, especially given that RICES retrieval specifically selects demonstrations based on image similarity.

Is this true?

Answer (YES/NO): NO